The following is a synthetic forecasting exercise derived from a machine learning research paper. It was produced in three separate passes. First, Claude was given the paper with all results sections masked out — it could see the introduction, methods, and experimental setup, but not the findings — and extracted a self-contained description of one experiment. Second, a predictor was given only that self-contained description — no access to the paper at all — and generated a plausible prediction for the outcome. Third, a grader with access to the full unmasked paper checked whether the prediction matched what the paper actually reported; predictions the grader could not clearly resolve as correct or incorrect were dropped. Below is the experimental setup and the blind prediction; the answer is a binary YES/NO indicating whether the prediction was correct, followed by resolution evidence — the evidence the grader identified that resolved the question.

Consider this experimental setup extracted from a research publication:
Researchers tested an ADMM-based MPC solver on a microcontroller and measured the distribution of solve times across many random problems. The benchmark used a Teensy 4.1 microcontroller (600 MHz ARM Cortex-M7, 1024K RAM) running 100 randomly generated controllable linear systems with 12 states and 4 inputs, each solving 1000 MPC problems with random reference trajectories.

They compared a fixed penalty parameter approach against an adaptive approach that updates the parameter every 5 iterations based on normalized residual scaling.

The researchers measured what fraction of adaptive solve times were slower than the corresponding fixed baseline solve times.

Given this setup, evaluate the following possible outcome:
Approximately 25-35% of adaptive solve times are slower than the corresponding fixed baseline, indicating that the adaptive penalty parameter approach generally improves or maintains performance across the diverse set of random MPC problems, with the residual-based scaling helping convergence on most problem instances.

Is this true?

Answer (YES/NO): NO